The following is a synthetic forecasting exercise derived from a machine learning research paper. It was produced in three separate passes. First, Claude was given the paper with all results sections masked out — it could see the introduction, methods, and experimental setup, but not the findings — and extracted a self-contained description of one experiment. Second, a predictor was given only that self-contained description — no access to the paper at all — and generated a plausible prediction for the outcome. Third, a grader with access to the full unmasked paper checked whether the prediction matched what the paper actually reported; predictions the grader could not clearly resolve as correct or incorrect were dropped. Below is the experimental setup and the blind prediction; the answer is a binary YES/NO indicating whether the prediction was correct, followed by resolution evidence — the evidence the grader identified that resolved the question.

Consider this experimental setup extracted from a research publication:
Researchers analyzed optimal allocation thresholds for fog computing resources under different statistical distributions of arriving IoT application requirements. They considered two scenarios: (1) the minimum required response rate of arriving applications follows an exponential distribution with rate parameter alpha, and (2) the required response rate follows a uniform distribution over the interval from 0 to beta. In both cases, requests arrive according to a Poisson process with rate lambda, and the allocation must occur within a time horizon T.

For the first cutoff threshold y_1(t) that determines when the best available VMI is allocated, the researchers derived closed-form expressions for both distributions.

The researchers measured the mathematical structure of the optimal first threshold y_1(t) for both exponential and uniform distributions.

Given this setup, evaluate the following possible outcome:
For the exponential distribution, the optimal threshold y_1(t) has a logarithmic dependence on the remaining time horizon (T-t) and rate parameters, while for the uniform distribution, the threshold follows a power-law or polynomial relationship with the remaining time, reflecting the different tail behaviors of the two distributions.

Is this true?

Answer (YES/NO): YES